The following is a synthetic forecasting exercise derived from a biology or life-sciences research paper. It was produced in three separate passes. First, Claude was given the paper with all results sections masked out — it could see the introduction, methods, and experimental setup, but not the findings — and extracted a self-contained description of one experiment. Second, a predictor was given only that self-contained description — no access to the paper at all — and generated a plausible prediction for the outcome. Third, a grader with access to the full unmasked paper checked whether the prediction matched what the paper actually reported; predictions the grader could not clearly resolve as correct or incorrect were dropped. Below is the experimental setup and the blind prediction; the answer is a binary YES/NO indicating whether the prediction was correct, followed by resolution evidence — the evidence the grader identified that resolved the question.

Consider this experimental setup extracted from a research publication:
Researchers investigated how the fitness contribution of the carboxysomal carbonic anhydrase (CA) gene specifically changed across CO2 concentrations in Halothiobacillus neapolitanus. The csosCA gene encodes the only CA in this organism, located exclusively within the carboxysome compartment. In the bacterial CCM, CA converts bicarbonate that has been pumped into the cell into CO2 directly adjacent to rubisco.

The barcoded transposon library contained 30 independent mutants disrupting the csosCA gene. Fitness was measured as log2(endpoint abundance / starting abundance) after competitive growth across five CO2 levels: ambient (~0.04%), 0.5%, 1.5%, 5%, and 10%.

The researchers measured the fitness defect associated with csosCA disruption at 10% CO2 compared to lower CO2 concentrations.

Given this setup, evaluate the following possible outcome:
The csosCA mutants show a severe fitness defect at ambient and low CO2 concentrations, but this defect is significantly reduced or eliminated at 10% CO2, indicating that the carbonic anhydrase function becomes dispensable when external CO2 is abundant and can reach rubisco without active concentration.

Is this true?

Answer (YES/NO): YES